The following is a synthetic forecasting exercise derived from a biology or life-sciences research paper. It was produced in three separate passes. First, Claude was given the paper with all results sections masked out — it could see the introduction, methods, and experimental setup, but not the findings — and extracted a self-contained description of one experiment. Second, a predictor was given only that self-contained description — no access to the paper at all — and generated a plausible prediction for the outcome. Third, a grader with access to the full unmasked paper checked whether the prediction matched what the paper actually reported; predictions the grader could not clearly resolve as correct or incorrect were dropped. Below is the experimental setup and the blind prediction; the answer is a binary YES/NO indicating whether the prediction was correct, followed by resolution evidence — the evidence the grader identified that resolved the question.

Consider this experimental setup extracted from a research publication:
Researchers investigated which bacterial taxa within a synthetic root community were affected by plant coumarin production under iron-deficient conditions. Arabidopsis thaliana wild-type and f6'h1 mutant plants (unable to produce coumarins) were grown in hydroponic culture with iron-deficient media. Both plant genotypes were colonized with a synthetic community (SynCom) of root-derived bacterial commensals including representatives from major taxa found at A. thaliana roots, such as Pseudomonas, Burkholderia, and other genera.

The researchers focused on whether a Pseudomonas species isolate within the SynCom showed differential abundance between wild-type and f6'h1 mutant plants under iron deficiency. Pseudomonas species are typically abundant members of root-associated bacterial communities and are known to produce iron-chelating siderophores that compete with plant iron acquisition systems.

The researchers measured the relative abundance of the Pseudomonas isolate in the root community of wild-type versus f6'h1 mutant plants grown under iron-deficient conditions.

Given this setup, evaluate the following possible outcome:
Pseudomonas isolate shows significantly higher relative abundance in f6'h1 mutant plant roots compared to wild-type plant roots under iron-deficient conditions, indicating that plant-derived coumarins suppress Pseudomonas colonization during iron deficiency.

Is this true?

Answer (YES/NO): YES